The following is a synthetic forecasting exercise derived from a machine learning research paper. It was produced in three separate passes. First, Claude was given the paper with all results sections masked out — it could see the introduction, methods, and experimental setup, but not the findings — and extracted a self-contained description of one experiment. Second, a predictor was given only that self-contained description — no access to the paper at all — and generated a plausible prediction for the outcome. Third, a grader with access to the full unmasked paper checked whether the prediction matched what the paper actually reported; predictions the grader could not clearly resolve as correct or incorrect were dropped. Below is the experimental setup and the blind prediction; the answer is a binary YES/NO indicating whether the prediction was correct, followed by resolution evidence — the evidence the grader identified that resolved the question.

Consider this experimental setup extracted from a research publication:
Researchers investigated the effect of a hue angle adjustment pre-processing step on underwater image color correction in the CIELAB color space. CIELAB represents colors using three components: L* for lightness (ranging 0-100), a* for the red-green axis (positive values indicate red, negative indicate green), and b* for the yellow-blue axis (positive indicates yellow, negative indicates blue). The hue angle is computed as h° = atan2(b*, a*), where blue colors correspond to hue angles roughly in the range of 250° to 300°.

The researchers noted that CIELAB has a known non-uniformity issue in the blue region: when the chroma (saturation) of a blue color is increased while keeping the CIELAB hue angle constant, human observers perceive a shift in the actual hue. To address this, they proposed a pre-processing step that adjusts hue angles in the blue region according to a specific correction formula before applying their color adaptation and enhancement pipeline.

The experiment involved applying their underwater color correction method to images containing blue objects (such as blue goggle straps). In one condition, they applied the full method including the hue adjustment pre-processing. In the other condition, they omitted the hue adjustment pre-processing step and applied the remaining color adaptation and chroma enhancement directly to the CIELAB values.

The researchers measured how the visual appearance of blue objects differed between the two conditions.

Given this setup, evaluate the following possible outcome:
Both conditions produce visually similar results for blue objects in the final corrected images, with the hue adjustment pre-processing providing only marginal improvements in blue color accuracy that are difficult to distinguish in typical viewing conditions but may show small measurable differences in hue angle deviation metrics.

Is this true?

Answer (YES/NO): NO